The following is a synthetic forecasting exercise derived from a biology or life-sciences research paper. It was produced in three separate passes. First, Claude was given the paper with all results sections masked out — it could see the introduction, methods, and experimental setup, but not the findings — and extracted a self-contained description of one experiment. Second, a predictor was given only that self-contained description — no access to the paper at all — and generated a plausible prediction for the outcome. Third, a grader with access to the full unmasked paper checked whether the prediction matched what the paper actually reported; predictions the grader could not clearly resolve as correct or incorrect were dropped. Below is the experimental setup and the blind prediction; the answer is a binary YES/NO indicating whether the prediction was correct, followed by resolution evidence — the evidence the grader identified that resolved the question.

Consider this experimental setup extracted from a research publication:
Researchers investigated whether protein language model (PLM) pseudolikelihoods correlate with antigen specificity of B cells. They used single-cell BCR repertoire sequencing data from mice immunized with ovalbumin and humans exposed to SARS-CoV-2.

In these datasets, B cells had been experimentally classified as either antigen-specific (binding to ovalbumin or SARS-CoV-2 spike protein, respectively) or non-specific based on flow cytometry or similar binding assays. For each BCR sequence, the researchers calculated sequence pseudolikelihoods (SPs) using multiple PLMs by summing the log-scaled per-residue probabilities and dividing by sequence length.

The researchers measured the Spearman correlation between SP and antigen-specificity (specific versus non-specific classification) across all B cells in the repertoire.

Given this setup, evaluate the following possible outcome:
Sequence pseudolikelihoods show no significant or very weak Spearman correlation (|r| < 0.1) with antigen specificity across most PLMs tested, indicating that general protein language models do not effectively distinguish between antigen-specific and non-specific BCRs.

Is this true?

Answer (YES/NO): NO